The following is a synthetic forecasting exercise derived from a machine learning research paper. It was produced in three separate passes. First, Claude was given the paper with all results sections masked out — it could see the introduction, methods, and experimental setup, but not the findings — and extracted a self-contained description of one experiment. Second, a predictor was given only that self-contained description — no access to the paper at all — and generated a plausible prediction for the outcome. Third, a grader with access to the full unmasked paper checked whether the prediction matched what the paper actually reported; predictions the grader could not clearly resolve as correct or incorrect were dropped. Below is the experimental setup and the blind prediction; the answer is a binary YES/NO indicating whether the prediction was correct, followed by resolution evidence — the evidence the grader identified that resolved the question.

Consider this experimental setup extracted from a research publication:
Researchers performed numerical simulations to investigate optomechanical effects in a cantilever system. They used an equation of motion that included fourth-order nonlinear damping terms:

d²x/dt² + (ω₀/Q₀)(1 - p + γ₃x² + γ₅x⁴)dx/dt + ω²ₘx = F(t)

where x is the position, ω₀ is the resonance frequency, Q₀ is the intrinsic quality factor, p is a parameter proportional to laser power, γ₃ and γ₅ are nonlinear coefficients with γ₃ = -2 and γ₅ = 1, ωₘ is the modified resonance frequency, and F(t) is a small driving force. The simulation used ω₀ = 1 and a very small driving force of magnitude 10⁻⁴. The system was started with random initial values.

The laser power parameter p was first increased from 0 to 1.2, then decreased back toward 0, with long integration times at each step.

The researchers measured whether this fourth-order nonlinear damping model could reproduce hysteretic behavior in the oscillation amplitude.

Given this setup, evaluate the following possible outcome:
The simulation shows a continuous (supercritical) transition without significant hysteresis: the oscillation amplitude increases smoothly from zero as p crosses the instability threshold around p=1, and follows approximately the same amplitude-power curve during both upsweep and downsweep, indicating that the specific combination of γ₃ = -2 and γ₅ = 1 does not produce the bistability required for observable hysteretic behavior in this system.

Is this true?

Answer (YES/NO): NO